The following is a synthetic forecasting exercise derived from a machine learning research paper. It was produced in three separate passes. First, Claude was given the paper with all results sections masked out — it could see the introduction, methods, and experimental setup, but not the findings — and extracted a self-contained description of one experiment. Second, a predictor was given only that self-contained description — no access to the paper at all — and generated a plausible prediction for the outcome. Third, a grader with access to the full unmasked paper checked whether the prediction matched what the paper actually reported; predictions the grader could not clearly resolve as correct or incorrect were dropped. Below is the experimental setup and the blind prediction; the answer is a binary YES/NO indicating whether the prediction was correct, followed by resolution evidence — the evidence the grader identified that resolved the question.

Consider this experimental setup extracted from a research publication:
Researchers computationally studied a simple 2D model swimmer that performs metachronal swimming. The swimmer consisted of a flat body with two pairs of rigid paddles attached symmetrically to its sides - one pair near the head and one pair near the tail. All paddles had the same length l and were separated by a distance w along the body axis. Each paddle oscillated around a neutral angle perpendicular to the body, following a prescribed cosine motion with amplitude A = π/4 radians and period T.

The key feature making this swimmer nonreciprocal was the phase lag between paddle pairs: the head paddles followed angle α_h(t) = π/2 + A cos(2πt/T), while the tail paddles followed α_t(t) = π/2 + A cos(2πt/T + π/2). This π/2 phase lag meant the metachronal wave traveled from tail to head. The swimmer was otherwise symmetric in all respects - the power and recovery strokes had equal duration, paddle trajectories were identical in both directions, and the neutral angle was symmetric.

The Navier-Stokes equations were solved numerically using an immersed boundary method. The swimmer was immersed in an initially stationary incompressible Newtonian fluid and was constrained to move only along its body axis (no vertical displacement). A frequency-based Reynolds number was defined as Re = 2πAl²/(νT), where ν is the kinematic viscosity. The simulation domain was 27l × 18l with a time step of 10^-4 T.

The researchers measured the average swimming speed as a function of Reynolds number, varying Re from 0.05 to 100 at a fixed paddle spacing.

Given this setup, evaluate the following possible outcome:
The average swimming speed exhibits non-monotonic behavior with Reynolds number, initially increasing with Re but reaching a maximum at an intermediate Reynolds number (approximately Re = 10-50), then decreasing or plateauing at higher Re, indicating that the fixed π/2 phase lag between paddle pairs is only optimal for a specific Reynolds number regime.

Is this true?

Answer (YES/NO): NO